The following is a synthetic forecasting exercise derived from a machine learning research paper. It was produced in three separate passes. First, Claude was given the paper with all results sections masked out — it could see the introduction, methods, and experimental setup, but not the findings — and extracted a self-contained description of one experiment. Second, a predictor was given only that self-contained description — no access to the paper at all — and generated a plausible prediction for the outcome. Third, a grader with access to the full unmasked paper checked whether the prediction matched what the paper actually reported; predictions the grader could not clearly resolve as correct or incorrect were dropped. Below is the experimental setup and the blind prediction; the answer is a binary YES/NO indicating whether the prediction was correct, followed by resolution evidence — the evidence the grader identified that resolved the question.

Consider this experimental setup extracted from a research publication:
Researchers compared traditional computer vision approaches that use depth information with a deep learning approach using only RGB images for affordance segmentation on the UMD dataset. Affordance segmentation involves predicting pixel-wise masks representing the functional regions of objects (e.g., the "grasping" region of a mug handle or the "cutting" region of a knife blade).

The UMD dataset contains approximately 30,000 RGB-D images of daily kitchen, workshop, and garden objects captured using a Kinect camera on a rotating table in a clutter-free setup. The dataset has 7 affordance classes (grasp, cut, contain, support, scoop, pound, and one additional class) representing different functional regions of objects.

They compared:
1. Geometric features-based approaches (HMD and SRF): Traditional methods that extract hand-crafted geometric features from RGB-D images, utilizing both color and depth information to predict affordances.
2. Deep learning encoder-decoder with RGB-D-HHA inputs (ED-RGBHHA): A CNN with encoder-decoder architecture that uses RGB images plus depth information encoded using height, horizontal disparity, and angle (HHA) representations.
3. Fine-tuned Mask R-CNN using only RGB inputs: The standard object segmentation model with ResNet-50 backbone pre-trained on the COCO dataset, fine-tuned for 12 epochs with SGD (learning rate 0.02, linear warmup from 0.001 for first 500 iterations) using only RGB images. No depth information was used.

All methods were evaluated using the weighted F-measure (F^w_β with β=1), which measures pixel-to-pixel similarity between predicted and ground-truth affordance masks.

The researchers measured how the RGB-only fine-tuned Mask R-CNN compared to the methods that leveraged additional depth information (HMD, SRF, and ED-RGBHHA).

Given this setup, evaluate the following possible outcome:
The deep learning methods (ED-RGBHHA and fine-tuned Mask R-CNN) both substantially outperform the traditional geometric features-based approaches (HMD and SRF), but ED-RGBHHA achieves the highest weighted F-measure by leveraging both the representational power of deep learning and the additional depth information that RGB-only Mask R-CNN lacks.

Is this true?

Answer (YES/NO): NO